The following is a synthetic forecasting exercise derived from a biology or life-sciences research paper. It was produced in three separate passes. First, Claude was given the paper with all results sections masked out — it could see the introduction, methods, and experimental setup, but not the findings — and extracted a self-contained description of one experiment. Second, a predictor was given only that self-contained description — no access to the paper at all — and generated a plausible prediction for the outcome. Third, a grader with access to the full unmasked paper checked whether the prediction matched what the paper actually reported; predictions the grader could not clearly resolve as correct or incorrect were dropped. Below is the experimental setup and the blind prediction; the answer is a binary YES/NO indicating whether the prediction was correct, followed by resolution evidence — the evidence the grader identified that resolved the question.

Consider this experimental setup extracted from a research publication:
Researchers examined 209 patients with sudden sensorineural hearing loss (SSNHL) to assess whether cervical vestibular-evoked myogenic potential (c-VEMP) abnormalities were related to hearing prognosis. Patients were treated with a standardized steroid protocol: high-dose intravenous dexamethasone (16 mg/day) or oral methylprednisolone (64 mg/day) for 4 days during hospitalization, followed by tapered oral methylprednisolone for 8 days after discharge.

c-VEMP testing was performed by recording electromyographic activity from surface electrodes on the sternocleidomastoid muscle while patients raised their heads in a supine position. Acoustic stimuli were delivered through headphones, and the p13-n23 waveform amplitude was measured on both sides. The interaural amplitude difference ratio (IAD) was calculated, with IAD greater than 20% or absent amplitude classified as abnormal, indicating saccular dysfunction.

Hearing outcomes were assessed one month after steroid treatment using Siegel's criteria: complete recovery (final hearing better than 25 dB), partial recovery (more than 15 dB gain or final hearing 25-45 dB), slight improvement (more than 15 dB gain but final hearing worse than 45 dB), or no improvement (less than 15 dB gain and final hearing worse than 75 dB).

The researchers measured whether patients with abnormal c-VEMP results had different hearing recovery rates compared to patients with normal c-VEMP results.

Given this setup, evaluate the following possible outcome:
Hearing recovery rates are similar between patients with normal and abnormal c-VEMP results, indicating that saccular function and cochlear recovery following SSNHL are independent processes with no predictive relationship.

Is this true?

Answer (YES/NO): YES